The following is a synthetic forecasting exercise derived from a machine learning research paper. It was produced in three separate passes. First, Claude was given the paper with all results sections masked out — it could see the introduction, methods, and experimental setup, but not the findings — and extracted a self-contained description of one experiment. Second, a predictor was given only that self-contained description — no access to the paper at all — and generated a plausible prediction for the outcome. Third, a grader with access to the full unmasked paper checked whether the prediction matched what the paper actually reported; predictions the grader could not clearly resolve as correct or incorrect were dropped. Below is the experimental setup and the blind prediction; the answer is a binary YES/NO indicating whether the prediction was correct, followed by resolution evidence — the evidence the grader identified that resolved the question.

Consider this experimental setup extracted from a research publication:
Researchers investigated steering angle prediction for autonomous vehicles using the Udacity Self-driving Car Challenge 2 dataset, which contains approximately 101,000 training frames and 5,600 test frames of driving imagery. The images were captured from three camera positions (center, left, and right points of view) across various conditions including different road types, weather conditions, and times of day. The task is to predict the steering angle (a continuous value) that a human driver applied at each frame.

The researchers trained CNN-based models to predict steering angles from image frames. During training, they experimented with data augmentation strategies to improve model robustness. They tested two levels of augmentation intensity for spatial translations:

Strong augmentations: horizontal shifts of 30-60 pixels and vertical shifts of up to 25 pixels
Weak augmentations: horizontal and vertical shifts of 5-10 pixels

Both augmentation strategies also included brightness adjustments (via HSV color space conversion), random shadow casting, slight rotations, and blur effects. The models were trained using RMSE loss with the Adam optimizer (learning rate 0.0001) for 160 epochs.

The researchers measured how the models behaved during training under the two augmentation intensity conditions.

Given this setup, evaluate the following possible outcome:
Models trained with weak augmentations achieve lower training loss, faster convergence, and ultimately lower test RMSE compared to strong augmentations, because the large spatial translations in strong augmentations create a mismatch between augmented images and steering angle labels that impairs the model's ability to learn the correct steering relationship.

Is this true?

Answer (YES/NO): YES